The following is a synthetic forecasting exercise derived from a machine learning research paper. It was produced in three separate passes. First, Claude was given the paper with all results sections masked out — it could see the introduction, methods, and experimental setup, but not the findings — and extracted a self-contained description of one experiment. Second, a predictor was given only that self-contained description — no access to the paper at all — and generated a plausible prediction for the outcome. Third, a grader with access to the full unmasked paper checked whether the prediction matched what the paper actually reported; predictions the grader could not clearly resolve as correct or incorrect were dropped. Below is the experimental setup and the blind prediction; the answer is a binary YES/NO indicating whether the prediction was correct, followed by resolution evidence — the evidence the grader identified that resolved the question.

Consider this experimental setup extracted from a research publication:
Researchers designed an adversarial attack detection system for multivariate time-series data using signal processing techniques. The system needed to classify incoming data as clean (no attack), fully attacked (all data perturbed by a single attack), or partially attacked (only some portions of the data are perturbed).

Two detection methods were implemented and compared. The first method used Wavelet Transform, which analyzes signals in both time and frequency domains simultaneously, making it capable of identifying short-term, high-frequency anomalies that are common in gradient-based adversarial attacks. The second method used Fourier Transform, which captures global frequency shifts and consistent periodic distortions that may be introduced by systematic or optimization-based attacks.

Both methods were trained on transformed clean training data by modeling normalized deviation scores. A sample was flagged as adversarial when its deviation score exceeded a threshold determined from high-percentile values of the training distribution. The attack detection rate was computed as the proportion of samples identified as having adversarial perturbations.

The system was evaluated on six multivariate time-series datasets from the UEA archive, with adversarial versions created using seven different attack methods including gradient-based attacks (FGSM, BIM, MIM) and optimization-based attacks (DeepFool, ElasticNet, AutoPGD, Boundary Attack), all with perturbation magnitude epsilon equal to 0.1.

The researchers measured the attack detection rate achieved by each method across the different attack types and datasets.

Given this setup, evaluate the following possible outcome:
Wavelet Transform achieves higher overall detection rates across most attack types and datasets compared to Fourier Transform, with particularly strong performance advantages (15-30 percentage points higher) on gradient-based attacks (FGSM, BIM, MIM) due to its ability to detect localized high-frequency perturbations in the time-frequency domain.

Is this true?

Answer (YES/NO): NO